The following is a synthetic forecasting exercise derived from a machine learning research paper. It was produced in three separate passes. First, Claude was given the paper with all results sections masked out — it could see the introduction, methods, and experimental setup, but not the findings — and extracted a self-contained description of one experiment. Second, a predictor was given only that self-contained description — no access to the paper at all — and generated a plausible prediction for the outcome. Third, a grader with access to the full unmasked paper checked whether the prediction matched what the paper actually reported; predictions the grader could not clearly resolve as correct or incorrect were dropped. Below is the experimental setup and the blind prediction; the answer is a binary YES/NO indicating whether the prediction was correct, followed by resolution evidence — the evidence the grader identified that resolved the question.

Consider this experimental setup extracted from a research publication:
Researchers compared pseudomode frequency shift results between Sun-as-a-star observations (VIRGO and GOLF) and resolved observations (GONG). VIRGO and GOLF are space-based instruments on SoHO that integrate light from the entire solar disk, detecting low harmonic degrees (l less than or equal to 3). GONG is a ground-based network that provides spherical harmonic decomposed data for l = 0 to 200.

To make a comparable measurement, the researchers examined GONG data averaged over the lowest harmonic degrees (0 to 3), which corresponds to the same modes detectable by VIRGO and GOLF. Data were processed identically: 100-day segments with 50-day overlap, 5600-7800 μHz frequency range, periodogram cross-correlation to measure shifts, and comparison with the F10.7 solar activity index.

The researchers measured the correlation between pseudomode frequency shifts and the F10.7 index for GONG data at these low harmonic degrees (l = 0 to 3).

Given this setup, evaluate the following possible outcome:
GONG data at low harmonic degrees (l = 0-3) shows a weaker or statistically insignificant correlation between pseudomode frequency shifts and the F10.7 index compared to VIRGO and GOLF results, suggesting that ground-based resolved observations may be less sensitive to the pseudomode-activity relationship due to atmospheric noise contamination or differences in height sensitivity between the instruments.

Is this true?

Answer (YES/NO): NO